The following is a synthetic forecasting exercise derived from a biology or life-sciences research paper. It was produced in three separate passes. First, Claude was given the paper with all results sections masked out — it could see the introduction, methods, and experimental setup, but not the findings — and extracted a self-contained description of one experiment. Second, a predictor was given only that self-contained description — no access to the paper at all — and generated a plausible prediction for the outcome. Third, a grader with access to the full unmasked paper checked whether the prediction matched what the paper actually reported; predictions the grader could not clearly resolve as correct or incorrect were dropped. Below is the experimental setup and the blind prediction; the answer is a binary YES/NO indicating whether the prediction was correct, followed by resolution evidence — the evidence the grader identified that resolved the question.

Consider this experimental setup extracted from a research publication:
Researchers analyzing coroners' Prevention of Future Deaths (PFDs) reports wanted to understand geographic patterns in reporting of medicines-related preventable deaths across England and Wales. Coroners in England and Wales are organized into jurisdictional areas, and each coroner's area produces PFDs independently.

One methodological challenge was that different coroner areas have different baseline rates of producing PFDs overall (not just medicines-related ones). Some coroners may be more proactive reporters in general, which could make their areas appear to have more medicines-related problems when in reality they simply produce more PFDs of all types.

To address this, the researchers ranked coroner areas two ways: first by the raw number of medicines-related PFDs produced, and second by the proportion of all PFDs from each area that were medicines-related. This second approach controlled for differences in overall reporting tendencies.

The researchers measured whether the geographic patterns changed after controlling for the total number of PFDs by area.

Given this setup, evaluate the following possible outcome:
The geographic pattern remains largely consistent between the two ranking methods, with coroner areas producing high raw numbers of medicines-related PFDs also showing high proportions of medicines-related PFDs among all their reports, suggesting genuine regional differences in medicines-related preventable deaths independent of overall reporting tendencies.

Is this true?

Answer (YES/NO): NO